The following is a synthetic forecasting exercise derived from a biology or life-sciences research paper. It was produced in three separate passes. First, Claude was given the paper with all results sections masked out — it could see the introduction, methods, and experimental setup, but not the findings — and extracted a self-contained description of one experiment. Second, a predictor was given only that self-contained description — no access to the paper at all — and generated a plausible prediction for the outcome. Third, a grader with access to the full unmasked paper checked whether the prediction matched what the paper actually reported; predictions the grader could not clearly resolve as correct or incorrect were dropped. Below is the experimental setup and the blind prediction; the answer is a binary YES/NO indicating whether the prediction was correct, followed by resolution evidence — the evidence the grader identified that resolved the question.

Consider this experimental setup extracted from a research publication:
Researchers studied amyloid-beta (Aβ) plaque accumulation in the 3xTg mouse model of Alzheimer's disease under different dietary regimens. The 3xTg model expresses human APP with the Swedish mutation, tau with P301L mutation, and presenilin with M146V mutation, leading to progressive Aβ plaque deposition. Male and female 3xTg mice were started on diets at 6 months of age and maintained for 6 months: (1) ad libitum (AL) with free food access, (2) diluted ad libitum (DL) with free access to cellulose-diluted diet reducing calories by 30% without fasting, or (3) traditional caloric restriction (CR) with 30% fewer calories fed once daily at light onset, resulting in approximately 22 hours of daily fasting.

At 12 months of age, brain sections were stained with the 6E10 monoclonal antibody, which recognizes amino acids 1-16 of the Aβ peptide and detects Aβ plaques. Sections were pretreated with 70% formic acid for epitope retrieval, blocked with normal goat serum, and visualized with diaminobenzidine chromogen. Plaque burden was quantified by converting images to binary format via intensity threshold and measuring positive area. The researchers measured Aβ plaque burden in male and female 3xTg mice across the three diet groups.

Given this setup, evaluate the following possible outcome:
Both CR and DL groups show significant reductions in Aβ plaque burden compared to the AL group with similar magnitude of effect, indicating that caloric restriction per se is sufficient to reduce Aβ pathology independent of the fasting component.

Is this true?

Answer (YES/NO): YES